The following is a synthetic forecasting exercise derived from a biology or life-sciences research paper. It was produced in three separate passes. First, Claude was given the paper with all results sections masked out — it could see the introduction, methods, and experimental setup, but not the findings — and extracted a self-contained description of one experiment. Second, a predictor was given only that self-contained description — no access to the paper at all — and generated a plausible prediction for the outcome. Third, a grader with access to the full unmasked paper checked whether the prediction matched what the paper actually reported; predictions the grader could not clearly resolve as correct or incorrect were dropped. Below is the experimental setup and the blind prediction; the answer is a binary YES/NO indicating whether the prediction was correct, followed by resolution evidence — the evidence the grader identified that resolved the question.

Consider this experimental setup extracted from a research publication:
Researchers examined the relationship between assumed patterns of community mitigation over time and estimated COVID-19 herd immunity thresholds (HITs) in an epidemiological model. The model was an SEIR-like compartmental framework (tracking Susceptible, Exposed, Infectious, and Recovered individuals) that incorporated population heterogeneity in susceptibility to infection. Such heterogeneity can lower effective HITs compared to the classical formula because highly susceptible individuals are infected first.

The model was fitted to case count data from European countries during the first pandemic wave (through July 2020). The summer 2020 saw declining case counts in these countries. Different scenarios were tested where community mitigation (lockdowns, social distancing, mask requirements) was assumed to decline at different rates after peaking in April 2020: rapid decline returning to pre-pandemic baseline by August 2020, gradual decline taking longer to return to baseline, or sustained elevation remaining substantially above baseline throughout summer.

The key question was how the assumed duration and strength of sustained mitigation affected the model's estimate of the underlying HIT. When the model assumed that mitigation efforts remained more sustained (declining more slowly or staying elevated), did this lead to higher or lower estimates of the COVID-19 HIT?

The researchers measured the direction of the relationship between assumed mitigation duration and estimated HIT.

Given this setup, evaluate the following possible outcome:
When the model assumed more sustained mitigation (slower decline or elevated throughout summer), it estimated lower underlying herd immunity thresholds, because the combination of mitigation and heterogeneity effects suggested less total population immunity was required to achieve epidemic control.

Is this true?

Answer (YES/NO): NO